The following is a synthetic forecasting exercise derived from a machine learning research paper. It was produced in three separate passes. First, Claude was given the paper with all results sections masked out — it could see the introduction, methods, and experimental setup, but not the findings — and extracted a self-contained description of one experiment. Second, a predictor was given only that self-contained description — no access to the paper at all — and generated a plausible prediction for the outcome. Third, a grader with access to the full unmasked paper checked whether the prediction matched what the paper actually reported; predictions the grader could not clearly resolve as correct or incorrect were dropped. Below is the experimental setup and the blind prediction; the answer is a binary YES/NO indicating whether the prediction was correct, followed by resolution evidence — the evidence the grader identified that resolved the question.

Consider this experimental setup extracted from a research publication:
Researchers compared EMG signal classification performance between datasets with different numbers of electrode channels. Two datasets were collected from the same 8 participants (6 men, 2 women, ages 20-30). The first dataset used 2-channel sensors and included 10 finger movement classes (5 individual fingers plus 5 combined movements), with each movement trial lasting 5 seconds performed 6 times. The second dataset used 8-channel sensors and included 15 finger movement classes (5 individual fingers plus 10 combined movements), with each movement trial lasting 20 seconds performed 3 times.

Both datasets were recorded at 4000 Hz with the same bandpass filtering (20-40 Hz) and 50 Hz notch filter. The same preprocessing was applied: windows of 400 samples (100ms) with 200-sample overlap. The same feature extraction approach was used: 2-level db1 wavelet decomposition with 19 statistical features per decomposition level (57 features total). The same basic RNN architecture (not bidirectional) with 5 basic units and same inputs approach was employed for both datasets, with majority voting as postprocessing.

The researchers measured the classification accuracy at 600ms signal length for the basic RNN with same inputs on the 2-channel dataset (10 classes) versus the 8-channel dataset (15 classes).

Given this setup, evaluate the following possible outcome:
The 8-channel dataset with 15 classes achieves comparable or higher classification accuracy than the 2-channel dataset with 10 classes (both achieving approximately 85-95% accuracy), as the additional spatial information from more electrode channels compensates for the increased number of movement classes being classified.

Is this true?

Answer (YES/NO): YES